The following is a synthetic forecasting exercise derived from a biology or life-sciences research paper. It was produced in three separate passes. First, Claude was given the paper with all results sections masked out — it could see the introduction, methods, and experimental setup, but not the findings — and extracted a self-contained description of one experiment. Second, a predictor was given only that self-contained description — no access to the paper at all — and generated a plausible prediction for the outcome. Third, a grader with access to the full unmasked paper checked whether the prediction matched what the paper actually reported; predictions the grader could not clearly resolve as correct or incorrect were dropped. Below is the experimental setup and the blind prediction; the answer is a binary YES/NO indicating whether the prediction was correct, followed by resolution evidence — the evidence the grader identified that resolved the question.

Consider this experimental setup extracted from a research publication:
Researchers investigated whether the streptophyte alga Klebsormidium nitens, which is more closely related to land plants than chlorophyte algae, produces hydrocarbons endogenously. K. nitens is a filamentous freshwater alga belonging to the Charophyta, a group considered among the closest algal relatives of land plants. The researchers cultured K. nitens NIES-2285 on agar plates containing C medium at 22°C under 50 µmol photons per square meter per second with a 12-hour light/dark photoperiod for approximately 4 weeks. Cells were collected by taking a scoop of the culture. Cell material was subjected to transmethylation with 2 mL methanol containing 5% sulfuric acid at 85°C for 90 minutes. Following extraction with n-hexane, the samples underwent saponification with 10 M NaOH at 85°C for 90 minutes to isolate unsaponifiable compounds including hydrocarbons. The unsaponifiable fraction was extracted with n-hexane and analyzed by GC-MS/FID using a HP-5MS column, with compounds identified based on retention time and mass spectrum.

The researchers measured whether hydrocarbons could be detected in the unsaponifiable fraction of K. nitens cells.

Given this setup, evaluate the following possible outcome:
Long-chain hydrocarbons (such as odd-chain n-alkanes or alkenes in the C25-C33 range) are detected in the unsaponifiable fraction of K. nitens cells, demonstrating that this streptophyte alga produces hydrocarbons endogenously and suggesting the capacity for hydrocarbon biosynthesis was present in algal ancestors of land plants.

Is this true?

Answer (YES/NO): NO